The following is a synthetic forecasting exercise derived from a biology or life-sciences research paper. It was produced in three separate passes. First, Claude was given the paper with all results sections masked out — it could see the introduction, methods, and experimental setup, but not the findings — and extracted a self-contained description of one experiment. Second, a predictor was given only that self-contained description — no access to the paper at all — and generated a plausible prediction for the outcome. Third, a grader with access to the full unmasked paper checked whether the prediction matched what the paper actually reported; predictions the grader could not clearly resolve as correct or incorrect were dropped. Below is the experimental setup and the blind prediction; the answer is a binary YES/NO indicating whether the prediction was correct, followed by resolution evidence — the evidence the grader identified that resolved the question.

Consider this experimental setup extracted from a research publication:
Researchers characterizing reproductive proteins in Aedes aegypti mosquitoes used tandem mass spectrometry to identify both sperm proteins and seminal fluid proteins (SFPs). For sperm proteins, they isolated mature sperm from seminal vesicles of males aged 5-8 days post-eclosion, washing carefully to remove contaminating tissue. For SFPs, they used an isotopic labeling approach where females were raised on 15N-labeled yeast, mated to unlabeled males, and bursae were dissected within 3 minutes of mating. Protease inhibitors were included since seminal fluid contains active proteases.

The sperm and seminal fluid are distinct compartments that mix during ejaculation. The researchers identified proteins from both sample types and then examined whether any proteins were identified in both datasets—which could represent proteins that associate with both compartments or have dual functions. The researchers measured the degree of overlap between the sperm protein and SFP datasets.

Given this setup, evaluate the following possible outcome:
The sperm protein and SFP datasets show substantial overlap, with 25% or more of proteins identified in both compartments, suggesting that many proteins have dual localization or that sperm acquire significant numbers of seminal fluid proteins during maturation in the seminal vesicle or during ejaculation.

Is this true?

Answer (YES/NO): YES